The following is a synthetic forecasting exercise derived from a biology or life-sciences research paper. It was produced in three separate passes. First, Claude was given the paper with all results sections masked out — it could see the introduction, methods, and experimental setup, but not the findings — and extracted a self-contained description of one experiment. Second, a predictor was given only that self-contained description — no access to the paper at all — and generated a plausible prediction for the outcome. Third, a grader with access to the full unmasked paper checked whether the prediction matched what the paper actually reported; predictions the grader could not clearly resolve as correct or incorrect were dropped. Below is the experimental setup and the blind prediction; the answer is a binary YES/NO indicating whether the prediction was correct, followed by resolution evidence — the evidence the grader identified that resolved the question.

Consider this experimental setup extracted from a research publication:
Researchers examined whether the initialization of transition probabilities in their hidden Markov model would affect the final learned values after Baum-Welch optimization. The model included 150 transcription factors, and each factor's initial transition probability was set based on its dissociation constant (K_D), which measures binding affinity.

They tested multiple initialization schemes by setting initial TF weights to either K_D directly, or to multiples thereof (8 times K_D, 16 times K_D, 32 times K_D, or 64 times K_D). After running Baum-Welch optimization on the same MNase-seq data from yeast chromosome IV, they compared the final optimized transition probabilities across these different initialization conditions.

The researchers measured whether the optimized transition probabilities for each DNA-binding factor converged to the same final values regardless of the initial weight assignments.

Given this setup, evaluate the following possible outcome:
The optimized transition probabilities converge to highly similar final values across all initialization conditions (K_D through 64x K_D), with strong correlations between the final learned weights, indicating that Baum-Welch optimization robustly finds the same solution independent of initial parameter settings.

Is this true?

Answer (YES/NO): YES